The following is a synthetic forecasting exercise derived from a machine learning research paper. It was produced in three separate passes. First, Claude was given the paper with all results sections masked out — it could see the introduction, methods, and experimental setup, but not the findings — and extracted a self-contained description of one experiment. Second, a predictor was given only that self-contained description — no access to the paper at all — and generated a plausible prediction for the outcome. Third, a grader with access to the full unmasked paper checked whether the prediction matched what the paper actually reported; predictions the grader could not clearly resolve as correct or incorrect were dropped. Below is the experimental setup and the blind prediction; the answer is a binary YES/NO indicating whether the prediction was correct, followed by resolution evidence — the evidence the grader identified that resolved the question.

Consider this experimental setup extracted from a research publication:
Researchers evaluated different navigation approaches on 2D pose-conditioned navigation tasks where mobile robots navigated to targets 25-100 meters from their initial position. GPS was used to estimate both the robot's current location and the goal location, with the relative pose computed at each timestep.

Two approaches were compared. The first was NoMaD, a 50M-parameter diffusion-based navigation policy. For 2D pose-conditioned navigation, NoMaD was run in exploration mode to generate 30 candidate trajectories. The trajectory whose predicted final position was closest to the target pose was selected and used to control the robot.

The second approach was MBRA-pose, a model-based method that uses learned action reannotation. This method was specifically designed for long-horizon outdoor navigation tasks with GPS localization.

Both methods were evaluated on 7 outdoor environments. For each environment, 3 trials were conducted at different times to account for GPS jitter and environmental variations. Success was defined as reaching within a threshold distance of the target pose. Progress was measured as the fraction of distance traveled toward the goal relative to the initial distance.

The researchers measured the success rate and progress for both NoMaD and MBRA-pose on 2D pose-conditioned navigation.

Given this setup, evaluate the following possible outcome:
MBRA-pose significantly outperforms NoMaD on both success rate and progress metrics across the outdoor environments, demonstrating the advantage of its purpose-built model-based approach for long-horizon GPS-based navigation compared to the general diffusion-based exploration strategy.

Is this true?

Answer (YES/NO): YES